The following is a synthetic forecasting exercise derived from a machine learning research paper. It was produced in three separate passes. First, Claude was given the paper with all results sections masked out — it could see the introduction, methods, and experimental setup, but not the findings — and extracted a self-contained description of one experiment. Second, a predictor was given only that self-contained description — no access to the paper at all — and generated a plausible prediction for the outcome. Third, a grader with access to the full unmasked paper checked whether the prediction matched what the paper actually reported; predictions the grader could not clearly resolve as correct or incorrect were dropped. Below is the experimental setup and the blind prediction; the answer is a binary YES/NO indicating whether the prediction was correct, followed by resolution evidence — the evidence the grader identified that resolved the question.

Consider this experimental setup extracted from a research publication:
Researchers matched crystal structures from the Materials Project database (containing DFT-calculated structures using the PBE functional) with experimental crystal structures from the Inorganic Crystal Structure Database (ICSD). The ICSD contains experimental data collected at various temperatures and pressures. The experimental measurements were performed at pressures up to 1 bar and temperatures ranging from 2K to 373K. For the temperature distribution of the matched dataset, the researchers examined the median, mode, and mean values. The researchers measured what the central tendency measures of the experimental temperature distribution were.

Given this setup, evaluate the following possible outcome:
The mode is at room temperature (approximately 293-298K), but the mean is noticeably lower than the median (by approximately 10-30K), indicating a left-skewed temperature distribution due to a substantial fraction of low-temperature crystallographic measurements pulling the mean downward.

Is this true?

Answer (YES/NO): YES